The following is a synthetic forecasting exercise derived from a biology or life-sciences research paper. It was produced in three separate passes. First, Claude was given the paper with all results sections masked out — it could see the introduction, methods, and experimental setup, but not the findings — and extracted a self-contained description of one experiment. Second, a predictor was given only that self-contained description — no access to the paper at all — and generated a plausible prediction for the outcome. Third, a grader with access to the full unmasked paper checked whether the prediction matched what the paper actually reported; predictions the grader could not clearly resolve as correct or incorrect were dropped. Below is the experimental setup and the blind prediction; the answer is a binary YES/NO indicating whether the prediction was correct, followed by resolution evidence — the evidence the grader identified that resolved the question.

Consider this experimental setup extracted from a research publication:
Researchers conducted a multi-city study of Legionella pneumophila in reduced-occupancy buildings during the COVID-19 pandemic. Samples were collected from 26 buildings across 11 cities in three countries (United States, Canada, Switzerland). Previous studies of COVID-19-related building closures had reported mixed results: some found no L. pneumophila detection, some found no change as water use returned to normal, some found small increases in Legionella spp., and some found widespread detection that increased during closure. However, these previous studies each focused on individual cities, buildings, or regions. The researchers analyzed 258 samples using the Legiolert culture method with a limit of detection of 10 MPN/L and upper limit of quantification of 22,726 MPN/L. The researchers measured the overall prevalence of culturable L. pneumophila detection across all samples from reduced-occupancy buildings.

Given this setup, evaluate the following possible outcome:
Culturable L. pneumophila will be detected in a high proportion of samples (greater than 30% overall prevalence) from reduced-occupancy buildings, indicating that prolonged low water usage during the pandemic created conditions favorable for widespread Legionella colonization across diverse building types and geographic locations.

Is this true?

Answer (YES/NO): NO